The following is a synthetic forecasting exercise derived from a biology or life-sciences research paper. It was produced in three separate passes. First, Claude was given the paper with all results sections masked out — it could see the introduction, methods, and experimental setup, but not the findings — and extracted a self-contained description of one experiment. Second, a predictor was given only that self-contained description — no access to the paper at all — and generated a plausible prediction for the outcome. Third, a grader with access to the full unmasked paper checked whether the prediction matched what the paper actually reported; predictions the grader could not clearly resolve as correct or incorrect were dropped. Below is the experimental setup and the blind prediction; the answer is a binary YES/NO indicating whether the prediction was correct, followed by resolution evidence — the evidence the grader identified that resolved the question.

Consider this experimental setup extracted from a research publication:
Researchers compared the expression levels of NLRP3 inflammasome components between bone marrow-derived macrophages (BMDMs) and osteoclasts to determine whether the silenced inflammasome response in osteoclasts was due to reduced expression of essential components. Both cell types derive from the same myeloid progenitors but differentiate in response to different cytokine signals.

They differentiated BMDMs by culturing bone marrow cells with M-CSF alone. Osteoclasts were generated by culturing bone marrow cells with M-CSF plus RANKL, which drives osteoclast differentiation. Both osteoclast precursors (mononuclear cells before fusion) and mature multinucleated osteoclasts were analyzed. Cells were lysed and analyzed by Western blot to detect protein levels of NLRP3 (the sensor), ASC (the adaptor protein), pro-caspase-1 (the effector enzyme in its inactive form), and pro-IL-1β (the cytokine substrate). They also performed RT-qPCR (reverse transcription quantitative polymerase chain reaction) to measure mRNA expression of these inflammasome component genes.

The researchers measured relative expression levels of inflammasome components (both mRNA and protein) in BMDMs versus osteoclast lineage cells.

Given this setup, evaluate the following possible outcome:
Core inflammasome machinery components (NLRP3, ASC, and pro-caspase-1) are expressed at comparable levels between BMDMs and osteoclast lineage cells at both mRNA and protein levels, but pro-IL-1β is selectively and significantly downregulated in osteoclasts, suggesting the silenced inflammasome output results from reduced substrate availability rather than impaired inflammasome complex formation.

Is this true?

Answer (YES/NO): NO